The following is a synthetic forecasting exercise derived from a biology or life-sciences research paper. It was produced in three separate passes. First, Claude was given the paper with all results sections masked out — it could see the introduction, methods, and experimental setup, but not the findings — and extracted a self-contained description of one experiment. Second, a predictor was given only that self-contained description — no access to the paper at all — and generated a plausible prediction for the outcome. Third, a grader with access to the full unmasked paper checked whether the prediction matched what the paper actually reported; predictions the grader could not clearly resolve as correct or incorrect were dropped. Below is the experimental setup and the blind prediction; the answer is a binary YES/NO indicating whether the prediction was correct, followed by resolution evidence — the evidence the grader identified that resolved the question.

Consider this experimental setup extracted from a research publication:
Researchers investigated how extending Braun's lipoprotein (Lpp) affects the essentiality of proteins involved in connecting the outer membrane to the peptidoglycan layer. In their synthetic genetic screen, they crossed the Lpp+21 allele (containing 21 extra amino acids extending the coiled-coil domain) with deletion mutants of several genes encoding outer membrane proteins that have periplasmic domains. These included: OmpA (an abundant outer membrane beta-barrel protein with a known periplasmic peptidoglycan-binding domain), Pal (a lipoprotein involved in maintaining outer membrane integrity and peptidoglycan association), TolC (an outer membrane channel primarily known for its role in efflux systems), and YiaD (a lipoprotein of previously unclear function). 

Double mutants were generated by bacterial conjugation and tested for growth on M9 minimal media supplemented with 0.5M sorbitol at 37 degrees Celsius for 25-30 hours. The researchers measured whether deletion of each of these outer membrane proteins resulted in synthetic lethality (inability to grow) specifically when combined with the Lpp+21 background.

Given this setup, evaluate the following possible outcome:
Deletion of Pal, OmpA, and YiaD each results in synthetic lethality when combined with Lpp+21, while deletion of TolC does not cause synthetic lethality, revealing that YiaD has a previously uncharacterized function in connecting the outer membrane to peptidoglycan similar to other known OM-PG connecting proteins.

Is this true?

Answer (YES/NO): NO